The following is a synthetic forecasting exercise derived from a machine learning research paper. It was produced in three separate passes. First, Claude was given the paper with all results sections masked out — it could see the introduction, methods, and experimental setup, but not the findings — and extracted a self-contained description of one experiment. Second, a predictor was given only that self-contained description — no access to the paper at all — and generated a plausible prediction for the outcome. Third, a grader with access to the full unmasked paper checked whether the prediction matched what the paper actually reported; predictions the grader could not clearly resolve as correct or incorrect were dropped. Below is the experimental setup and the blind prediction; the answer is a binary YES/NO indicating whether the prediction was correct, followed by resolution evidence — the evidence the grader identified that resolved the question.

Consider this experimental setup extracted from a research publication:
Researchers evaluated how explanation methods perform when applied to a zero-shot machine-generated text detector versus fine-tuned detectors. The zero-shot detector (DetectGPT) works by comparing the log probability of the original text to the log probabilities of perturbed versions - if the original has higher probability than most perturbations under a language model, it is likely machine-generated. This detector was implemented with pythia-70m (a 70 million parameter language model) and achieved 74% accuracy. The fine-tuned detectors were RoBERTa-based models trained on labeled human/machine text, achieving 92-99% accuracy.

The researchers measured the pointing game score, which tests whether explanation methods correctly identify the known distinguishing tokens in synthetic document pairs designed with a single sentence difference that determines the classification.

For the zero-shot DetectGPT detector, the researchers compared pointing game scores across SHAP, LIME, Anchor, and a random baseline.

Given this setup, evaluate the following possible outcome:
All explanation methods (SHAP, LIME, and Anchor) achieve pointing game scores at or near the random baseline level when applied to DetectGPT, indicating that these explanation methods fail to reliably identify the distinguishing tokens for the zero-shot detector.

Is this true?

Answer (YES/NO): NO